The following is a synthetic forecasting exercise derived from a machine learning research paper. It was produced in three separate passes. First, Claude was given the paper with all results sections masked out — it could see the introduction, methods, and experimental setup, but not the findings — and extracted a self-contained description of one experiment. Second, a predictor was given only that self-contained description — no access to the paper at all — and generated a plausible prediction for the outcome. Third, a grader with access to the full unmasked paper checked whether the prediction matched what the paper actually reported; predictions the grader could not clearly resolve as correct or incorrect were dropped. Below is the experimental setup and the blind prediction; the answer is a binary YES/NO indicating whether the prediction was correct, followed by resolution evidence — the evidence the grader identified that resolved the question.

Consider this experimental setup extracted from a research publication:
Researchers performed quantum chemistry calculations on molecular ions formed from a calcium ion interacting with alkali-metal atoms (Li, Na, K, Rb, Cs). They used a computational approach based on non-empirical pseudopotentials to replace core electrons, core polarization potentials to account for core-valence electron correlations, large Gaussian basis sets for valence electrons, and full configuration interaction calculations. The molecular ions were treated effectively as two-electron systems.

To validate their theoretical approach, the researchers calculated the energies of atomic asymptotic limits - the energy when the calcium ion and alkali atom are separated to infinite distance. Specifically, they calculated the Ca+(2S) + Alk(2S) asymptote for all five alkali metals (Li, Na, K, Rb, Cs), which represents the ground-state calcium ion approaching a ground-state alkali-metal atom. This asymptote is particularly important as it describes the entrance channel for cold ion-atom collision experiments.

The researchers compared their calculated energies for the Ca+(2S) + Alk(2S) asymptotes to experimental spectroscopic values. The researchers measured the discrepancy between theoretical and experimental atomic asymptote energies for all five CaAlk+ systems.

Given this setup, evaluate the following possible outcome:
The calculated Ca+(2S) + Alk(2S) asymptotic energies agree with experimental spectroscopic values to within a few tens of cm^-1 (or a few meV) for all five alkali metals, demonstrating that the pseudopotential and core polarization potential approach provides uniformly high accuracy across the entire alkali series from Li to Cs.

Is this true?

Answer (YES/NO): YES